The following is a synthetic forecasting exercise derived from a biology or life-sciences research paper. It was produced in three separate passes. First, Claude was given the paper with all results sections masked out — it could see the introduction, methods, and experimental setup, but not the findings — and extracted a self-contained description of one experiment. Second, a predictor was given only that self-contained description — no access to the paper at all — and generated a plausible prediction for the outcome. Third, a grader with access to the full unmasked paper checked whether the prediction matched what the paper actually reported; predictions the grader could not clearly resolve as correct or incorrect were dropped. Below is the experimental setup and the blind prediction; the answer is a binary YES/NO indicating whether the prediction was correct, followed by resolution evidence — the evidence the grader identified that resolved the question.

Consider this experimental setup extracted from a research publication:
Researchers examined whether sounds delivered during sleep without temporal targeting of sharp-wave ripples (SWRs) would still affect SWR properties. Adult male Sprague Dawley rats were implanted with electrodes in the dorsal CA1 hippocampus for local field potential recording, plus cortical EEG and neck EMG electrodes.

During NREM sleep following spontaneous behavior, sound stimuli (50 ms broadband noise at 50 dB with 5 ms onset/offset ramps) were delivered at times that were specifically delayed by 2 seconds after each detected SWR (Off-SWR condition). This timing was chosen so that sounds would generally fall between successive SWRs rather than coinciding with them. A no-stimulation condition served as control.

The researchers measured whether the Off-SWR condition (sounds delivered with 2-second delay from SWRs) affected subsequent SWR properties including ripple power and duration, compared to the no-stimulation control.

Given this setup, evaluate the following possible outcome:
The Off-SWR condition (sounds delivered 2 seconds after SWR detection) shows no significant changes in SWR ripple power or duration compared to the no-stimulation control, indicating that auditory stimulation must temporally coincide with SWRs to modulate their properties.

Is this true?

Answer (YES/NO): NO